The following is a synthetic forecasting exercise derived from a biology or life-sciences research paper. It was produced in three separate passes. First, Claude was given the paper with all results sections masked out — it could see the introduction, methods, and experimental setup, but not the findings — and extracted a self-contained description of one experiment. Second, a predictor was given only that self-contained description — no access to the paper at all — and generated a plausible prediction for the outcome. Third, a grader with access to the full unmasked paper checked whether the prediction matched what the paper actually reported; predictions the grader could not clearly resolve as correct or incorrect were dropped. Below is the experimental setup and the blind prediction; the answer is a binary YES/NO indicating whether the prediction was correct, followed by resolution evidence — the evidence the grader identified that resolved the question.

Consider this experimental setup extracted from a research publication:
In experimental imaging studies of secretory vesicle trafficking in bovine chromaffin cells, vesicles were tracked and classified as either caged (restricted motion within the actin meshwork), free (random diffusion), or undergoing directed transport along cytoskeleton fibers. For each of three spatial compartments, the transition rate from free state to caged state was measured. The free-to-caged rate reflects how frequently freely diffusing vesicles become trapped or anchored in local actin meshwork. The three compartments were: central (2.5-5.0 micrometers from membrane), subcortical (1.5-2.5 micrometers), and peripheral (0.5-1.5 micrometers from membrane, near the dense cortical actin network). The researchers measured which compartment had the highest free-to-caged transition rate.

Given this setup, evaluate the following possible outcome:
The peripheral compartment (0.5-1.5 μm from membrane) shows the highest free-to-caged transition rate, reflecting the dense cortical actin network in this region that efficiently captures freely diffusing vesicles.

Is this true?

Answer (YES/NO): YES